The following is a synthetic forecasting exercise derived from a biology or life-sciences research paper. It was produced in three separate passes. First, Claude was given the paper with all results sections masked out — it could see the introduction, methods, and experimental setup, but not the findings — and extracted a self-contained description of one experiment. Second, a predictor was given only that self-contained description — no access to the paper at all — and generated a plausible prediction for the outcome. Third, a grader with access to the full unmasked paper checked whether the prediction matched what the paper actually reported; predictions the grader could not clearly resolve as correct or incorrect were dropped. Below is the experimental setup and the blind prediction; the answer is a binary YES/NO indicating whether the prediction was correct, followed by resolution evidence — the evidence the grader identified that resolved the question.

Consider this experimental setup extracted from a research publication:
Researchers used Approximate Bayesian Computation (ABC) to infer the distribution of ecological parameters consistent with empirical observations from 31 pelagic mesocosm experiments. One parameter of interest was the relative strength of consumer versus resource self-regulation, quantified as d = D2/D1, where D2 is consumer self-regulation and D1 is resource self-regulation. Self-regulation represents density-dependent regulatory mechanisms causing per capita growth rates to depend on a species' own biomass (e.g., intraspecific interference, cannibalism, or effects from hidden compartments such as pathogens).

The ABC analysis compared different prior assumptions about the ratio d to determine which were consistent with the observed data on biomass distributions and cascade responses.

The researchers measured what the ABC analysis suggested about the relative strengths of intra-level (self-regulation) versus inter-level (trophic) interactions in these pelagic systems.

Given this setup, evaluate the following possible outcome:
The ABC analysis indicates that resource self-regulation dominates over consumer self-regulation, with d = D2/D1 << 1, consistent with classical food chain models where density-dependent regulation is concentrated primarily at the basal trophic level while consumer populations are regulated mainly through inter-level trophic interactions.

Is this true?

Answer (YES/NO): NO